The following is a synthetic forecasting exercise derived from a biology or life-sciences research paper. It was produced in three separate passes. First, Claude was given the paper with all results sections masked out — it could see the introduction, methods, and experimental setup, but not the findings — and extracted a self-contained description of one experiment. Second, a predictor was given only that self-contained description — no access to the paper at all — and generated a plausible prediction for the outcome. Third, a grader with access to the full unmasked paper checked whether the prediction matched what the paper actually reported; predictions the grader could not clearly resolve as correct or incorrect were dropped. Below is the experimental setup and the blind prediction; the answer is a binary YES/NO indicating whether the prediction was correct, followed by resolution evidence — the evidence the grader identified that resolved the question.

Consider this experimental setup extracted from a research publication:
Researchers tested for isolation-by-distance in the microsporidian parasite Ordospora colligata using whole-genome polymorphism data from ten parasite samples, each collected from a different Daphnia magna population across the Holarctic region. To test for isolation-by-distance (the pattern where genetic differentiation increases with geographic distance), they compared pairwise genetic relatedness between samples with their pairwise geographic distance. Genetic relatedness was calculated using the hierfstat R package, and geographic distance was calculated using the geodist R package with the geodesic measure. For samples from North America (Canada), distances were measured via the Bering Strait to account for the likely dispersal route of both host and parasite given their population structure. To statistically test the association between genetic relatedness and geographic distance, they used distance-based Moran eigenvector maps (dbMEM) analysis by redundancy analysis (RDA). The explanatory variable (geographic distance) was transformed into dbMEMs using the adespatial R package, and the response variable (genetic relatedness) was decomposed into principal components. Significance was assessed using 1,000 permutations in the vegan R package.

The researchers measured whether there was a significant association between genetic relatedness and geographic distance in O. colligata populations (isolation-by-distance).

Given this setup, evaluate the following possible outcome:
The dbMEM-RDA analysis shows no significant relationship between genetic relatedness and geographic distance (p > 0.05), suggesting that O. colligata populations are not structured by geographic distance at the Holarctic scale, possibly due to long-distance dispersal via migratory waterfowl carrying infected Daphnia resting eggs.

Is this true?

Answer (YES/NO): NO